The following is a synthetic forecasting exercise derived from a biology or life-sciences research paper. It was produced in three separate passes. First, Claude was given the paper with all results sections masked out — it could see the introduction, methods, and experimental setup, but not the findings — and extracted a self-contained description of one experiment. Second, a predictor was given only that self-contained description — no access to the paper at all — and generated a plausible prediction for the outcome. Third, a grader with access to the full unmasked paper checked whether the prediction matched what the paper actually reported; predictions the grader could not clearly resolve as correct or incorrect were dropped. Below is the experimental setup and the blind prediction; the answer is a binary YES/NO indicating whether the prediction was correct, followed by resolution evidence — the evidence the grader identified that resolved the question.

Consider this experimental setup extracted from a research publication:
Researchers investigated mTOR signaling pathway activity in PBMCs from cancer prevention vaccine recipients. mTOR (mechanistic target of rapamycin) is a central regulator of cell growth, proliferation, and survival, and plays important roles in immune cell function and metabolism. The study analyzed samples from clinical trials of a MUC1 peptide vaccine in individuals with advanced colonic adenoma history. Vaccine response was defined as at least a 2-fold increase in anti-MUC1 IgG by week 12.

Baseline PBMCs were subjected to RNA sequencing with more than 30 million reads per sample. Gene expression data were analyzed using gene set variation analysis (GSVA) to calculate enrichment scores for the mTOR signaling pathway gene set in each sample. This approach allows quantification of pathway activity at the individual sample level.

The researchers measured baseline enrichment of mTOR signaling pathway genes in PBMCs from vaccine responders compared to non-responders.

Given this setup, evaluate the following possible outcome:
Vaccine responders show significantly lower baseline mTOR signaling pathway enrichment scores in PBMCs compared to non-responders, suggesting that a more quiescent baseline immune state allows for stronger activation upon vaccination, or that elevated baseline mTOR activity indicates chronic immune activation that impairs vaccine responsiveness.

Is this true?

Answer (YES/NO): NO